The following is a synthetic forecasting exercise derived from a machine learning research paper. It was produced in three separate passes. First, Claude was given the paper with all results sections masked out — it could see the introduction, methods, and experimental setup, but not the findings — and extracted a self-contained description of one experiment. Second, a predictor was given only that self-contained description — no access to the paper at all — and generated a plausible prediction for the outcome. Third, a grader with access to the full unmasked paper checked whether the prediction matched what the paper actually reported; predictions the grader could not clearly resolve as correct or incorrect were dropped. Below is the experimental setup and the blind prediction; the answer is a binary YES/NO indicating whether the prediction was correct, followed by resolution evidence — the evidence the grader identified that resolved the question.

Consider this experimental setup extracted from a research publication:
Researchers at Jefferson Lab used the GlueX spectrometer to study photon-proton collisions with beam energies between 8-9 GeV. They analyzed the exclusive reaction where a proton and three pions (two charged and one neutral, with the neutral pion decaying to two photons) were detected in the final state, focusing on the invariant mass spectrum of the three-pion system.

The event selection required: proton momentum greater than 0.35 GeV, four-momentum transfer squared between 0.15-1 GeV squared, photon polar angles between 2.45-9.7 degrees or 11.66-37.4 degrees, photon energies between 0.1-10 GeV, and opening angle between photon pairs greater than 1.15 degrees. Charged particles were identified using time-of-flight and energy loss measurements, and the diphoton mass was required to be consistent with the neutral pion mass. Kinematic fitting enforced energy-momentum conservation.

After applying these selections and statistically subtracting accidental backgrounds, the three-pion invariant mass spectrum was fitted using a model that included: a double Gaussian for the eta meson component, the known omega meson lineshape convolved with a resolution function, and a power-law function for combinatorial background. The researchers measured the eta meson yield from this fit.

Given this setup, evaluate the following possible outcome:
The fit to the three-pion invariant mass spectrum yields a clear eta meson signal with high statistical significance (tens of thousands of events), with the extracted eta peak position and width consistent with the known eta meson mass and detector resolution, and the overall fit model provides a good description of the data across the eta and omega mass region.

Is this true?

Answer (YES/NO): YES